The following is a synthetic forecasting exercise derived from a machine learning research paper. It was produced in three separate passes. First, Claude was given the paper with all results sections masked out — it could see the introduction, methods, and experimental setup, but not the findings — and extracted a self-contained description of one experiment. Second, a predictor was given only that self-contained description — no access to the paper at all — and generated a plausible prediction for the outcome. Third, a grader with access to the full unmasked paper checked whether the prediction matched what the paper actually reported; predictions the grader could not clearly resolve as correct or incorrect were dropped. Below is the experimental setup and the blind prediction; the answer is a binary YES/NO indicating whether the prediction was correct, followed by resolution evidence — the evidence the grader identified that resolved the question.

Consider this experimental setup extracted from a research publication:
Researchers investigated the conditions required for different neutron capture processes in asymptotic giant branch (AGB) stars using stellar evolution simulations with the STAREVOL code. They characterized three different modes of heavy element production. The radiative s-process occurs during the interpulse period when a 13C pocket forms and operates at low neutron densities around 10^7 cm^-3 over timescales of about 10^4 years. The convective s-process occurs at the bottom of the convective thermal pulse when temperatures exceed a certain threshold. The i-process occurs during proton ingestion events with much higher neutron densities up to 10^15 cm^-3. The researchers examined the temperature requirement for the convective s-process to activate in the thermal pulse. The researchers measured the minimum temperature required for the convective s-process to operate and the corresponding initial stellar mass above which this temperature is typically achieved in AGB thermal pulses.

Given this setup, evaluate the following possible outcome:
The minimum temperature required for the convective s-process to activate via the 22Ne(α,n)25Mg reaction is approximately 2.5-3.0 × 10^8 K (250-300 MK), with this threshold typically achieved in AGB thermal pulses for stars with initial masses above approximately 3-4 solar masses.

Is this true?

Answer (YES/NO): NO